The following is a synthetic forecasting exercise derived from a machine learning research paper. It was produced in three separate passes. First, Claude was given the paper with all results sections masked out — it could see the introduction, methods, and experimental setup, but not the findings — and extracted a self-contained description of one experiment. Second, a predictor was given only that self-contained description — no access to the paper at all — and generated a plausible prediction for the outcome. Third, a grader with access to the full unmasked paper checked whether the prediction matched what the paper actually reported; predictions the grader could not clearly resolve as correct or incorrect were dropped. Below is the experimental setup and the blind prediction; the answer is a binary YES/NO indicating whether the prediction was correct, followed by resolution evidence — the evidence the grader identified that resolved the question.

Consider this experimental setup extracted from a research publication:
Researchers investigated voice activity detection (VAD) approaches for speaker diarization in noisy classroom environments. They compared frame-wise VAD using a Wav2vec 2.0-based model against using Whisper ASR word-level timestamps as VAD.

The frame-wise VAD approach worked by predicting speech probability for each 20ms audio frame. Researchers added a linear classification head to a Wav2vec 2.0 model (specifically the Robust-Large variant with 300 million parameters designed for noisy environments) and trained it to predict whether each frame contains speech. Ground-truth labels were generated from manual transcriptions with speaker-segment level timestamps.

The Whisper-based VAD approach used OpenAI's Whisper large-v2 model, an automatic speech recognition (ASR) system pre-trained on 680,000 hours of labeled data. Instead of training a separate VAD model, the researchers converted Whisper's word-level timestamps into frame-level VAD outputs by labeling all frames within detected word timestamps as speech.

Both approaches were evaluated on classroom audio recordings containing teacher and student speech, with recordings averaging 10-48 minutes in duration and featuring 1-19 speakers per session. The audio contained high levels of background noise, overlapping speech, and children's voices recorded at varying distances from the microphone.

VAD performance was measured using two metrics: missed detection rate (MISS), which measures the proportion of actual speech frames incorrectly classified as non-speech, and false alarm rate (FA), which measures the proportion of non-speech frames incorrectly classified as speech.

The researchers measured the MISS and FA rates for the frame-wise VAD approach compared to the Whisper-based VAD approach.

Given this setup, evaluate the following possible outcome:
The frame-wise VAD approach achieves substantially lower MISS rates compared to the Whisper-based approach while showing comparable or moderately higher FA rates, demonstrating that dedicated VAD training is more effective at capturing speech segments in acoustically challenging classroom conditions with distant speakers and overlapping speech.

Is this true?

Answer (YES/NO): NO